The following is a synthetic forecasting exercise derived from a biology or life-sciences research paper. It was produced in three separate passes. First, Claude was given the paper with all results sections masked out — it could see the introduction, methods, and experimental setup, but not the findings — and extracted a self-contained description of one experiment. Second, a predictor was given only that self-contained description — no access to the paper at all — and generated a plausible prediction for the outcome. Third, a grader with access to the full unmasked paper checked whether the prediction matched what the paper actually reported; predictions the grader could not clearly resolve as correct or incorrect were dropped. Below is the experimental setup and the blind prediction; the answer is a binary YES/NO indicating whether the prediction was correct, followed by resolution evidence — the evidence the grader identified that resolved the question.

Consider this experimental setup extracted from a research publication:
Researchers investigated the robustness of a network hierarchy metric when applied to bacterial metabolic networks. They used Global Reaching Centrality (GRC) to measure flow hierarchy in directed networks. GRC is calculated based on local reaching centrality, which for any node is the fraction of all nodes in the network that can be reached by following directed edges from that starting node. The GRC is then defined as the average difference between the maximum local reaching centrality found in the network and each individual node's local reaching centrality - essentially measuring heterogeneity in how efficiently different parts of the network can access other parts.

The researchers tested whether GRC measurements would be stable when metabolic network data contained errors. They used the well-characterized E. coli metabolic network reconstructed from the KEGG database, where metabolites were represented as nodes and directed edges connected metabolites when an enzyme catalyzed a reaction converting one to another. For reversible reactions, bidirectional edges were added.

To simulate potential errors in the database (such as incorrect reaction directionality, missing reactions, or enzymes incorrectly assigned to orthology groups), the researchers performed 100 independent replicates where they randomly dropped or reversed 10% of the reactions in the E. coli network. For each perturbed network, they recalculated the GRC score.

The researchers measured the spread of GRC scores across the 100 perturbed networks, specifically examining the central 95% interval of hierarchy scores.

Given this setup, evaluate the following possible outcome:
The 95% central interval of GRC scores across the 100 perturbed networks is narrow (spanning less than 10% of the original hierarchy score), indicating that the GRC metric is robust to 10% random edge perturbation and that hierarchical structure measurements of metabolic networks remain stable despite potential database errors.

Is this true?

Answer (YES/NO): NO